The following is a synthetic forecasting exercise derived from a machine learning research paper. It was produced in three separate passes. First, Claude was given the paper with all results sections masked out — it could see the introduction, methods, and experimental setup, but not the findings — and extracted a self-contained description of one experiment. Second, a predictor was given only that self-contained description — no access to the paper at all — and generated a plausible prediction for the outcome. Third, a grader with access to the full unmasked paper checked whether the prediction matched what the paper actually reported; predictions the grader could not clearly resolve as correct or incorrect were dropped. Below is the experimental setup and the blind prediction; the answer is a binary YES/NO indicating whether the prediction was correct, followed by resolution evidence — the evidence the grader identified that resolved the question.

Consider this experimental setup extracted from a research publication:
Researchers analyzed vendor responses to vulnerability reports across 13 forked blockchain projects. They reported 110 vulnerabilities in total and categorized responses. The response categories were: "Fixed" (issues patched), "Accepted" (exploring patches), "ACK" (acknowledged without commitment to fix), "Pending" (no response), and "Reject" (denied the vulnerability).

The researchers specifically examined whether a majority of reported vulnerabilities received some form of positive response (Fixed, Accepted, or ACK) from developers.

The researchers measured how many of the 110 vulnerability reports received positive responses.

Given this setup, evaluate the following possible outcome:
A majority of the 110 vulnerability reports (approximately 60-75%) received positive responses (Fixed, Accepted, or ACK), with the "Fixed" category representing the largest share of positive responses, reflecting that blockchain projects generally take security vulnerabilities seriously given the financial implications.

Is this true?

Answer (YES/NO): NO